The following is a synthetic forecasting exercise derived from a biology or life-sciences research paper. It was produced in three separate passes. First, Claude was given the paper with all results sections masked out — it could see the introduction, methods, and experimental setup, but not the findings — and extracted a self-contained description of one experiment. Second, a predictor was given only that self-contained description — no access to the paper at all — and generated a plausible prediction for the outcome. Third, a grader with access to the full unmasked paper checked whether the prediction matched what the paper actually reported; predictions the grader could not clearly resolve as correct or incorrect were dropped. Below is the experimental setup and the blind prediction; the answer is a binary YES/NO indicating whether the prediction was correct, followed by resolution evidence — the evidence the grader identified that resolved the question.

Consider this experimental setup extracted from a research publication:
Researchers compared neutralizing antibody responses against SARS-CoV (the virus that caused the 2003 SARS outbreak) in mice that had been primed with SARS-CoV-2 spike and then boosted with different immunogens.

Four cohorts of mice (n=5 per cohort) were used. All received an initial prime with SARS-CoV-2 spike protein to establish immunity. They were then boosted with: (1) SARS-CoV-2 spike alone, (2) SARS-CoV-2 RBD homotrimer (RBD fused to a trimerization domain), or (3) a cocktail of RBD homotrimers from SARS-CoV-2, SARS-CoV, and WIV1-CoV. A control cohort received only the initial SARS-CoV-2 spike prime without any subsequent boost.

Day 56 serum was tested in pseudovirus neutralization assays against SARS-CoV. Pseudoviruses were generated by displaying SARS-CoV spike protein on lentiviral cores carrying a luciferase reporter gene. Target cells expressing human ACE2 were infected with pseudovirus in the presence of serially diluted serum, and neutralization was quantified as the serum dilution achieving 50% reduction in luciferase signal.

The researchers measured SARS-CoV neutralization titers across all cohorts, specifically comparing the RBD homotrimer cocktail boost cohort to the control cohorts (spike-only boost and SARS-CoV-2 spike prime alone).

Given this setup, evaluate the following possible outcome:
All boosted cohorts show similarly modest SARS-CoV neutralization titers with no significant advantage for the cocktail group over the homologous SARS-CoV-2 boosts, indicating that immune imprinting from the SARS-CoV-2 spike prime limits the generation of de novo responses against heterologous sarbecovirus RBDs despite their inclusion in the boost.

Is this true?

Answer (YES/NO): NO